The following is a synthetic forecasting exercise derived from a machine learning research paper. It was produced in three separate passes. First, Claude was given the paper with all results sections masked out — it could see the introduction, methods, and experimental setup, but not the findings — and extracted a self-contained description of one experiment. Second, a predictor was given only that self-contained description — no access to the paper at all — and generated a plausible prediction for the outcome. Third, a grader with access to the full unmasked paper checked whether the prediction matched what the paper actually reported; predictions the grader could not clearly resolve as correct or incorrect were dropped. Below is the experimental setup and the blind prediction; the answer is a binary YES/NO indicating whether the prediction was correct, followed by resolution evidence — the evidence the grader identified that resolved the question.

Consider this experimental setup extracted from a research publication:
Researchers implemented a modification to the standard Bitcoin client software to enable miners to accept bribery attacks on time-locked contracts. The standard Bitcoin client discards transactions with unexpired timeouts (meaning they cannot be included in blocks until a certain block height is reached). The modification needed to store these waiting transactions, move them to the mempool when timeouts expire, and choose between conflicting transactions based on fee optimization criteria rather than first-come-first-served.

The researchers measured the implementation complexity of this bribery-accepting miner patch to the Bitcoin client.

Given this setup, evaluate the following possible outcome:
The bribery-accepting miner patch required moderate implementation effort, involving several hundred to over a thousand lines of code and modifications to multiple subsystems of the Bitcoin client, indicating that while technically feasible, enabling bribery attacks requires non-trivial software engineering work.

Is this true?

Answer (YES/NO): NO